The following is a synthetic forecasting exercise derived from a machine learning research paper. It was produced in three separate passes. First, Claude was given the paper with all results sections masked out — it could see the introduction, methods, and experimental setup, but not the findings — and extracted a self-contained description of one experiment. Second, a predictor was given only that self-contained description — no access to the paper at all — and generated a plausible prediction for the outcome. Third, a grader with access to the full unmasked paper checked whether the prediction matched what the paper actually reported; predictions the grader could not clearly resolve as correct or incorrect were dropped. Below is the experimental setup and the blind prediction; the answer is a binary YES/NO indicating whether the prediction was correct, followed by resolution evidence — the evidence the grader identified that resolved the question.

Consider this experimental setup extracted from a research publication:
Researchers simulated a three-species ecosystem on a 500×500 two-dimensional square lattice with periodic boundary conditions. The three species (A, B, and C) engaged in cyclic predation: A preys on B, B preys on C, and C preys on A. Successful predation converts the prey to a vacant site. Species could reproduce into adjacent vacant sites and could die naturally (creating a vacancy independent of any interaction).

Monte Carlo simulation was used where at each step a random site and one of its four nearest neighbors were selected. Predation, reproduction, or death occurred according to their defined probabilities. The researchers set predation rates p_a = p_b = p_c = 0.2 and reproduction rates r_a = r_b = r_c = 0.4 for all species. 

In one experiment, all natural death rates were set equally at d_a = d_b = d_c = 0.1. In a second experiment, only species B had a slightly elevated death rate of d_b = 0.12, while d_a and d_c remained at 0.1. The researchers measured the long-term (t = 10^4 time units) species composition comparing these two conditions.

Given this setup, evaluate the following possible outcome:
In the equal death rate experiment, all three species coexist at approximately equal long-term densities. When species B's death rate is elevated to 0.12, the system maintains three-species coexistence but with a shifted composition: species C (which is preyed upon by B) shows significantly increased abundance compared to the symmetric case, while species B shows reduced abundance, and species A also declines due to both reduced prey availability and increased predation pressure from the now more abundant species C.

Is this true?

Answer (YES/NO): YES